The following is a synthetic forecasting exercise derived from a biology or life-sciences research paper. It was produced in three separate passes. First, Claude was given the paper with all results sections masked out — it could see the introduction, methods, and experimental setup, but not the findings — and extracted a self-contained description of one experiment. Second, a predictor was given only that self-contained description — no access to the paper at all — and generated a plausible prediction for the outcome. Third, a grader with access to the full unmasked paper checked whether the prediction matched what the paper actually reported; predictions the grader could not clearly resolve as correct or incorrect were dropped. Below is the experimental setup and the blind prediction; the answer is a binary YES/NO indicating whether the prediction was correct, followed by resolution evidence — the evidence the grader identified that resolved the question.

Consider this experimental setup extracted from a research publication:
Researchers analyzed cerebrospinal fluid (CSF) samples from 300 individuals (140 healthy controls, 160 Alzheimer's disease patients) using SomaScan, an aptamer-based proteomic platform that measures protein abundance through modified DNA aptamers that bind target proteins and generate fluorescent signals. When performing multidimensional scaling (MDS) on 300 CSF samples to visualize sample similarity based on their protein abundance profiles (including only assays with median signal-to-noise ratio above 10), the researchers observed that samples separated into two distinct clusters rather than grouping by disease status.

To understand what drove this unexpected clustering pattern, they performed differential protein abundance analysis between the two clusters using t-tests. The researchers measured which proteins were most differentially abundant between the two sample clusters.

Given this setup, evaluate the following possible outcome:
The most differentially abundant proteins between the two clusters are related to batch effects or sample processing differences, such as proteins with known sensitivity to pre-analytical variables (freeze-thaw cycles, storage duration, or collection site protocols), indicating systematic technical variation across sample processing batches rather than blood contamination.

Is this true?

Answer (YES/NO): NO